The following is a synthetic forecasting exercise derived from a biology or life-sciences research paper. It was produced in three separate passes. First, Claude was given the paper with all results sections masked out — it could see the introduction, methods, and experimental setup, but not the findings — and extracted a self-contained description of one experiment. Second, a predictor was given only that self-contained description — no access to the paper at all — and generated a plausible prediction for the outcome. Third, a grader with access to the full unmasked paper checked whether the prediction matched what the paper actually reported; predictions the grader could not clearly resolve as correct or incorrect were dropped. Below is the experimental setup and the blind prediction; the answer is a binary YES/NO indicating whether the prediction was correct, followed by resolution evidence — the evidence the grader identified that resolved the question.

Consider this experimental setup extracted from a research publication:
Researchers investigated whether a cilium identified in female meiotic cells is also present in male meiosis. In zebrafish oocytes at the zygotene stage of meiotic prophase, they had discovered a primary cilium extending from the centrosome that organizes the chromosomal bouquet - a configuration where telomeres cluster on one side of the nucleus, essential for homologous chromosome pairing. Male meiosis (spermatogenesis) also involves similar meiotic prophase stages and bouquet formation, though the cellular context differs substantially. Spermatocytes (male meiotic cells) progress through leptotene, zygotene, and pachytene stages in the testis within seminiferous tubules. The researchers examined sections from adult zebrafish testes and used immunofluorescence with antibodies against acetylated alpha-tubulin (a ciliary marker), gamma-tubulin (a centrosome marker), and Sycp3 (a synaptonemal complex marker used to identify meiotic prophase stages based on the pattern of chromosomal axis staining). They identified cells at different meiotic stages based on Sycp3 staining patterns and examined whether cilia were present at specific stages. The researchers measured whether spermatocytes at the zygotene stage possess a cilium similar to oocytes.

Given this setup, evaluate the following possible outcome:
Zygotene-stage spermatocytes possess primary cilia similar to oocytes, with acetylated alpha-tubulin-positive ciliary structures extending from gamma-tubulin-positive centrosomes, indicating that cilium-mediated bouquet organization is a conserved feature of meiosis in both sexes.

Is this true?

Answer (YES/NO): YES